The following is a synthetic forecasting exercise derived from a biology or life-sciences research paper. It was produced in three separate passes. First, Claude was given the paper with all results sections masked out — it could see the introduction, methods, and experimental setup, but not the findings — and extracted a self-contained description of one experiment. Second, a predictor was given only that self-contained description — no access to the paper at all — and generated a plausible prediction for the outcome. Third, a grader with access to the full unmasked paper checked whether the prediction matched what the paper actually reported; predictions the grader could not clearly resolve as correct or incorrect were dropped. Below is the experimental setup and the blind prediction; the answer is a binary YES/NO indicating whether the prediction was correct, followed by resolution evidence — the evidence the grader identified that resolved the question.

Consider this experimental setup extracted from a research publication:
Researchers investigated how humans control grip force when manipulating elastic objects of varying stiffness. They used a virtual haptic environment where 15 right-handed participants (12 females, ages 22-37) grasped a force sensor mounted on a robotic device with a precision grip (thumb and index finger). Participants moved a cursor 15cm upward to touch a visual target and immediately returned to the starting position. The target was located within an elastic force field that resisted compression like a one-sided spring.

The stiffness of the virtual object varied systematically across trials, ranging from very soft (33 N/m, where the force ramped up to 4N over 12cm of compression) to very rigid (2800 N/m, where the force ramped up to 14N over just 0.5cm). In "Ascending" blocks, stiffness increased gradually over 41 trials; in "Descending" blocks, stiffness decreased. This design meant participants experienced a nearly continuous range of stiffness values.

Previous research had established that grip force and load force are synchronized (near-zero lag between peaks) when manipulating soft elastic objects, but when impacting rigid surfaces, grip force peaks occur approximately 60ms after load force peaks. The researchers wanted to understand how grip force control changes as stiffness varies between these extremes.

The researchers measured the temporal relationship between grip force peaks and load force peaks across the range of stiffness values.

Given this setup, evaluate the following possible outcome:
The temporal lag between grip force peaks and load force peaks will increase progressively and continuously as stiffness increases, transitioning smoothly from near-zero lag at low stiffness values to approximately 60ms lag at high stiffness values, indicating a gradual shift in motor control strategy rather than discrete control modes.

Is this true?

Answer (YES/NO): NO